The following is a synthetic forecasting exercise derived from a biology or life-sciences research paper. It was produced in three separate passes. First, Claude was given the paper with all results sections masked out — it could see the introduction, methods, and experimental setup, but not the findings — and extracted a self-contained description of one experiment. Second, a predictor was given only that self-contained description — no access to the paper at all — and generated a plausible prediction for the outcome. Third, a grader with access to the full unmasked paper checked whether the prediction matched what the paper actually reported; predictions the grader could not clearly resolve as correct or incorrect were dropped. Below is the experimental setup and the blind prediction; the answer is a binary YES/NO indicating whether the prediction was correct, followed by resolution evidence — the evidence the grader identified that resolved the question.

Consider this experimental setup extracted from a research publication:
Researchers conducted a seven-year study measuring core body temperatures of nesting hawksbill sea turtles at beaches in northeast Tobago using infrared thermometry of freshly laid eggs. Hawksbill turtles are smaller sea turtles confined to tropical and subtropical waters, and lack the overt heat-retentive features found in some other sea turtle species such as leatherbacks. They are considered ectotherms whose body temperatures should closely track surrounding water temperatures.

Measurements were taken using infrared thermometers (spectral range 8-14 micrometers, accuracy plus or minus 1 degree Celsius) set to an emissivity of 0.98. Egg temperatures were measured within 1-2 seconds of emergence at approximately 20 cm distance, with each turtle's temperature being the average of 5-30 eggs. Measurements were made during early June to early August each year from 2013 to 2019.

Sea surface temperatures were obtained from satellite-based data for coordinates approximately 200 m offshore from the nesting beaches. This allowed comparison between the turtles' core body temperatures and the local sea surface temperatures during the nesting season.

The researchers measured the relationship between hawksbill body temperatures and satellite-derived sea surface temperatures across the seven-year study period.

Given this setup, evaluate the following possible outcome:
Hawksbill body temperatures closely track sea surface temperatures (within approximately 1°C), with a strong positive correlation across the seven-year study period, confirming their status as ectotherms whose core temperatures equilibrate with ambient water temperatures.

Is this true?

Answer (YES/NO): NO